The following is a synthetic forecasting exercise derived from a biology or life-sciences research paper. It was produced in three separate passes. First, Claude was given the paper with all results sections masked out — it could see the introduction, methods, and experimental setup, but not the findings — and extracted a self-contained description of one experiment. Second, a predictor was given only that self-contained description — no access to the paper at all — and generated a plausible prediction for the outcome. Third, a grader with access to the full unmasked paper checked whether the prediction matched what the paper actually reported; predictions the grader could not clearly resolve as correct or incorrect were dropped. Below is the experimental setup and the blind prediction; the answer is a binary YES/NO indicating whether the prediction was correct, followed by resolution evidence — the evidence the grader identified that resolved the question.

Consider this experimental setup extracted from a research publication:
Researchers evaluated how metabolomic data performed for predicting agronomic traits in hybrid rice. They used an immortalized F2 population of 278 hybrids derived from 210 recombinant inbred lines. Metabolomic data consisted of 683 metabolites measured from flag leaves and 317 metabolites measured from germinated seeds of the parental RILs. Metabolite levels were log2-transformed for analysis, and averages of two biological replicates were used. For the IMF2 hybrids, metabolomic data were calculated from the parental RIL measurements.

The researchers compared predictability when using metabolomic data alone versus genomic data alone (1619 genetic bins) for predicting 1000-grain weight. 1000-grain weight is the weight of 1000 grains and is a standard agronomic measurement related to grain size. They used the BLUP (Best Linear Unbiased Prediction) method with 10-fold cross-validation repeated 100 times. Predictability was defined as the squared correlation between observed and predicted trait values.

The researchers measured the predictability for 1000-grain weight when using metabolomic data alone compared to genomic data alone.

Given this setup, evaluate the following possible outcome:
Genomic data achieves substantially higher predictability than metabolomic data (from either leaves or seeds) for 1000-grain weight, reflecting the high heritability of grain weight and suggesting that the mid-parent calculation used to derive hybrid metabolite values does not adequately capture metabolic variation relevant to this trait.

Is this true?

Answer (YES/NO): NO